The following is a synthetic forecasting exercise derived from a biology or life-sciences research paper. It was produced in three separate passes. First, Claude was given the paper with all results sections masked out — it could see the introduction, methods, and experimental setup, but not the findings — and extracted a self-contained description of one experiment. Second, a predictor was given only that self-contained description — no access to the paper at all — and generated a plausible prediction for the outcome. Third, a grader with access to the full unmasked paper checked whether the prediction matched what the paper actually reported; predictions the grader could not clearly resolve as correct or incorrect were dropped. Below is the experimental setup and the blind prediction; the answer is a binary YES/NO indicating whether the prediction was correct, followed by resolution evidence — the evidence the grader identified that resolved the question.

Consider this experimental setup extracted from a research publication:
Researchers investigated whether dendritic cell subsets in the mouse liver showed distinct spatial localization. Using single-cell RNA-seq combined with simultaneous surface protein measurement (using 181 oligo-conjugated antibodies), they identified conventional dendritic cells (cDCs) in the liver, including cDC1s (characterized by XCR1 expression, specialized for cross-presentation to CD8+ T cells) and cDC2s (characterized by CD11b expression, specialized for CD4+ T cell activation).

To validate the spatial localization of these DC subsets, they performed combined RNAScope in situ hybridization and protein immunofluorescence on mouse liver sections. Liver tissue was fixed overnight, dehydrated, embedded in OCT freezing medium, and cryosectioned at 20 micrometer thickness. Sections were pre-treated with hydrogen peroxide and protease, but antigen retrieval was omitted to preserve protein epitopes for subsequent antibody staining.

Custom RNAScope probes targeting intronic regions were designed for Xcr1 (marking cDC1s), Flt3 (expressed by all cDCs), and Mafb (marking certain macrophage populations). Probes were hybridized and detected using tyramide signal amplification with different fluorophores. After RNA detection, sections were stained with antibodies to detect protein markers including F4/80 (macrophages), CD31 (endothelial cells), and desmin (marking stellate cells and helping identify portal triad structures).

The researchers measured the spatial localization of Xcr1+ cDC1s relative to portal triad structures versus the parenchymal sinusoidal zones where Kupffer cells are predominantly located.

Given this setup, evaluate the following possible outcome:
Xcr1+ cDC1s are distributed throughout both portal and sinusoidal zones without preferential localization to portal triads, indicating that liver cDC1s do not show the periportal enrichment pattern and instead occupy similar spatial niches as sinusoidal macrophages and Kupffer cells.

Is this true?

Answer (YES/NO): NO